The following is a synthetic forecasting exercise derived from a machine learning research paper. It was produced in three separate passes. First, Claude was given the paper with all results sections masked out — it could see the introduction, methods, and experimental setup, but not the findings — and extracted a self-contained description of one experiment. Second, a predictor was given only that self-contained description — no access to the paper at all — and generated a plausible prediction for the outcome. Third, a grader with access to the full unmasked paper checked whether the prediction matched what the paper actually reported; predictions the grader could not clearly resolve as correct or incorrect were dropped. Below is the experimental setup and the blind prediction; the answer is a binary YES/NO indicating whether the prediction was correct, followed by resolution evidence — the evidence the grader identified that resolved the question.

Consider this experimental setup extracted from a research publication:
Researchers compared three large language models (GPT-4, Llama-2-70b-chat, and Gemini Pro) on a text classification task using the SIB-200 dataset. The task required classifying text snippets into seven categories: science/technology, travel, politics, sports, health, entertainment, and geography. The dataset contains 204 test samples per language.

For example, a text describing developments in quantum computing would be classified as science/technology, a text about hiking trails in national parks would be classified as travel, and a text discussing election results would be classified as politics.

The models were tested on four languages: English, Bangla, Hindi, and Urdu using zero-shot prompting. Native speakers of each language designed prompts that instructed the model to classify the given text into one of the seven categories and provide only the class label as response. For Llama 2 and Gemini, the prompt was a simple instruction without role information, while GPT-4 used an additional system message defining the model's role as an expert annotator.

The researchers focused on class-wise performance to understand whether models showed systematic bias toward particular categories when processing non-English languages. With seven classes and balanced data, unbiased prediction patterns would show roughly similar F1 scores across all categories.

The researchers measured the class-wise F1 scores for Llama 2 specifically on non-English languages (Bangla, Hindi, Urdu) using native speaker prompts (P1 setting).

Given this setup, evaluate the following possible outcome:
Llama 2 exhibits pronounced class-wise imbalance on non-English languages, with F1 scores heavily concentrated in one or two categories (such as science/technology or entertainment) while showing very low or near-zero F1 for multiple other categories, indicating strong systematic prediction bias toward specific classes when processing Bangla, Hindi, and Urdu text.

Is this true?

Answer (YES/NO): YES